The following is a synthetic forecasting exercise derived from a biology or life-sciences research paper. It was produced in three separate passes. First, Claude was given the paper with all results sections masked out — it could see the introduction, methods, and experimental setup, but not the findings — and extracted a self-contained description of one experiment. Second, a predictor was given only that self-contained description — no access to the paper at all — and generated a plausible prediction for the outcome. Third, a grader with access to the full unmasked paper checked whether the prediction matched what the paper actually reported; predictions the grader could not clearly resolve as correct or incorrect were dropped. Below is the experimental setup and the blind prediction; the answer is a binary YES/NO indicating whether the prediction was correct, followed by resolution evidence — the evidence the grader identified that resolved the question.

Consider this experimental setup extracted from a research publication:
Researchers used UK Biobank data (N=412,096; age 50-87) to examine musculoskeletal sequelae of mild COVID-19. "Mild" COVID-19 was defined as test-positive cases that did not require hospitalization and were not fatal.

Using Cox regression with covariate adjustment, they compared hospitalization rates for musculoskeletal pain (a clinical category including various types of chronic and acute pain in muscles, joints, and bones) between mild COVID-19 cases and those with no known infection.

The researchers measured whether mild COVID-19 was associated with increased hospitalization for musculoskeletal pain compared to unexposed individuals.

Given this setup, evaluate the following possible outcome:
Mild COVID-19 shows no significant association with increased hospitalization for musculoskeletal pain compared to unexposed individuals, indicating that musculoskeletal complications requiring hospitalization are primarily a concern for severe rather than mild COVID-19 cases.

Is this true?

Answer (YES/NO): NO